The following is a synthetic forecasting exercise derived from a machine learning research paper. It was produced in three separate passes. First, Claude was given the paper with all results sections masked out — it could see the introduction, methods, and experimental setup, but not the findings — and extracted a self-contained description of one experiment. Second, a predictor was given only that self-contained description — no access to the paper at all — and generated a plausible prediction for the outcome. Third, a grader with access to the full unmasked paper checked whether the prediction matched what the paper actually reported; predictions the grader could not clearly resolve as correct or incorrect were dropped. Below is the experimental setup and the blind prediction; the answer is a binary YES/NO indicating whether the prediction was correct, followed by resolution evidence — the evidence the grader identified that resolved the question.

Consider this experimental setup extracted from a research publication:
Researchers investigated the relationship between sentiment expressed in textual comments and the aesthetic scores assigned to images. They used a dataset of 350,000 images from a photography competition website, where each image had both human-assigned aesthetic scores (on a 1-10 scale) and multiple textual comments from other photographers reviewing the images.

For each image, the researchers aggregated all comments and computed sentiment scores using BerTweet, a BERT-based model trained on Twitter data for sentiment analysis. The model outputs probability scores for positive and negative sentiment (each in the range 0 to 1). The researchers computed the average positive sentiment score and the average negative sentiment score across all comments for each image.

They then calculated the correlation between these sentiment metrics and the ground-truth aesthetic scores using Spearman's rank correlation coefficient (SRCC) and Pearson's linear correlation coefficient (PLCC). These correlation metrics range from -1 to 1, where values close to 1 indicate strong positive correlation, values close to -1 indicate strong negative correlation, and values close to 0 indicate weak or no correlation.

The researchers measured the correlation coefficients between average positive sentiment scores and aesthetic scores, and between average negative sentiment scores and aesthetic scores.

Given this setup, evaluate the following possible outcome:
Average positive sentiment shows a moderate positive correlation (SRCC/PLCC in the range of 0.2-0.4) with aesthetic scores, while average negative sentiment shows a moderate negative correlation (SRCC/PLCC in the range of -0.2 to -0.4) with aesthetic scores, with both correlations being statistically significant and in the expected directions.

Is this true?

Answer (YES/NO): NO